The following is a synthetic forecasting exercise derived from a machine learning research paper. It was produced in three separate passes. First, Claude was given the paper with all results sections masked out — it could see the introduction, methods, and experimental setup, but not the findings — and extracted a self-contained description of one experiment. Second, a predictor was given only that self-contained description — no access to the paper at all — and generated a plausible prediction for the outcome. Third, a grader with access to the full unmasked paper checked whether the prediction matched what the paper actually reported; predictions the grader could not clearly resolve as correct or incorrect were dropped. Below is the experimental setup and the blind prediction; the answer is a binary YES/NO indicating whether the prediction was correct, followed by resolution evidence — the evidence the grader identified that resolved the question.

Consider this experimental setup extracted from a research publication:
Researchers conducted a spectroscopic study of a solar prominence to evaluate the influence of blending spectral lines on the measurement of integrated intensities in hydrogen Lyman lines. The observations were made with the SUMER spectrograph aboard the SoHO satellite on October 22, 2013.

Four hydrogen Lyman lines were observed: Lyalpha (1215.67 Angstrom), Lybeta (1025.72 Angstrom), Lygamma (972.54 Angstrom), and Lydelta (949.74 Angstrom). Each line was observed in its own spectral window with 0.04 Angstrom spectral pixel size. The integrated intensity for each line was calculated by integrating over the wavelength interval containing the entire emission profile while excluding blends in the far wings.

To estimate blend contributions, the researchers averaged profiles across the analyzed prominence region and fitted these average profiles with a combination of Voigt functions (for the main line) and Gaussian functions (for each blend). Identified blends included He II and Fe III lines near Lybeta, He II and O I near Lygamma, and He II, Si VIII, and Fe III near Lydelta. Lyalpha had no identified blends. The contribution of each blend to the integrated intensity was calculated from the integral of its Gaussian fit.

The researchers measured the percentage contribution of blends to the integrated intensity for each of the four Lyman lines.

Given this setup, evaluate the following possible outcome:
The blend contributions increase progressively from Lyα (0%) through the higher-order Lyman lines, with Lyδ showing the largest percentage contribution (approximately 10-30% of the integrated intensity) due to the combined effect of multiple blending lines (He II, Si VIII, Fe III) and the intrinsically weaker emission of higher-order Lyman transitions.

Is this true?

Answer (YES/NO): NO